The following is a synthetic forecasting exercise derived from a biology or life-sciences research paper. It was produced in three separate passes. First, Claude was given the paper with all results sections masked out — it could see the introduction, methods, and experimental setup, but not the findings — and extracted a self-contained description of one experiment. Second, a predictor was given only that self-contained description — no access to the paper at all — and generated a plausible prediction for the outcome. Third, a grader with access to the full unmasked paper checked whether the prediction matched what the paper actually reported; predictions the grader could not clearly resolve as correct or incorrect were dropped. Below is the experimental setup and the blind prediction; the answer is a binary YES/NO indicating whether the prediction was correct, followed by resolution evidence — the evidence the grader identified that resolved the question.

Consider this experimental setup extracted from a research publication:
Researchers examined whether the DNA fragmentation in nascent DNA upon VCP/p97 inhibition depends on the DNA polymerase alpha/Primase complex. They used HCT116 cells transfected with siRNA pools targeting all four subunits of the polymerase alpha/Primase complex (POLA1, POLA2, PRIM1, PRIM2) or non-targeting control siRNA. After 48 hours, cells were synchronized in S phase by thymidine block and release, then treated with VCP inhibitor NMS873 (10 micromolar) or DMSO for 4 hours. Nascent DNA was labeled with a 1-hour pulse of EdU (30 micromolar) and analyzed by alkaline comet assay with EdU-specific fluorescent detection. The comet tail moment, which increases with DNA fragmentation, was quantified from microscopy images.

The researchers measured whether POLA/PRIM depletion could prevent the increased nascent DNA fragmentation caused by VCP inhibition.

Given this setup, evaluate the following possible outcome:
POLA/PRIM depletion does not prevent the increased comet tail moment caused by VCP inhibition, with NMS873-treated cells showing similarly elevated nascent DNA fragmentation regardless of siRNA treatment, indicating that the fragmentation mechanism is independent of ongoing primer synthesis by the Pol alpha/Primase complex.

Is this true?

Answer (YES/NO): NO